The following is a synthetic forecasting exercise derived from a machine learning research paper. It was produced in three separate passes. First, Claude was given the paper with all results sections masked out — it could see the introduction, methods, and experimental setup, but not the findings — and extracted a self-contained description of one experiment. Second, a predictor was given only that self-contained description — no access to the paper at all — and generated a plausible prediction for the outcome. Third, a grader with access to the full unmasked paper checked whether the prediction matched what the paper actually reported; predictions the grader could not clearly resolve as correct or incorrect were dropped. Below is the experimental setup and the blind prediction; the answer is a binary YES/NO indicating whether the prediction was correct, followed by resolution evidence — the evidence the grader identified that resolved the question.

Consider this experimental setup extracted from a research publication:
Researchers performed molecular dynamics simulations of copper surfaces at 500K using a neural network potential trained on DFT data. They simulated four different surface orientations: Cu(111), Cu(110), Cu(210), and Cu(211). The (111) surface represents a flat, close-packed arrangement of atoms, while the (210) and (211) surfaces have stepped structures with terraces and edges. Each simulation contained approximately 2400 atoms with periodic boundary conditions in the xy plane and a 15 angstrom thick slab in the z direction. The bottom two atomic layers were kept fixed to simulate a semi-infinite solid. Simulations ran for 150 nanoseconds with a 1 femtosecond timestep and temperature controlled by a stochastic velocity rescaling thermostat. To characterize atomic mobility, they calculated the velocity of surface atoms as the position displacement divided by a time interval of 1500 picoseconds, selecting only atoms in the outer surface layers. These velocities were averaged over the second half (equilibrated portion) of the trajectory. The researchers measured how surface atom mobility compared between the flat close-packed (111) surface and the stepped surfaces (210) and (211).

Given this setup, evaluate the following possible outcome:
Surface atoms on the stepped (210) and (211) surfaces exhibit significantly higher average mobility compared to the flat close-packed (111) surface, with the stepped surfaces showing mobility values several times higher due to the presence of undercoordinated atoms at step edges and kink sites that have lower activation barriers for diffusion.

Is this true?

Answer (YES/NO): NO